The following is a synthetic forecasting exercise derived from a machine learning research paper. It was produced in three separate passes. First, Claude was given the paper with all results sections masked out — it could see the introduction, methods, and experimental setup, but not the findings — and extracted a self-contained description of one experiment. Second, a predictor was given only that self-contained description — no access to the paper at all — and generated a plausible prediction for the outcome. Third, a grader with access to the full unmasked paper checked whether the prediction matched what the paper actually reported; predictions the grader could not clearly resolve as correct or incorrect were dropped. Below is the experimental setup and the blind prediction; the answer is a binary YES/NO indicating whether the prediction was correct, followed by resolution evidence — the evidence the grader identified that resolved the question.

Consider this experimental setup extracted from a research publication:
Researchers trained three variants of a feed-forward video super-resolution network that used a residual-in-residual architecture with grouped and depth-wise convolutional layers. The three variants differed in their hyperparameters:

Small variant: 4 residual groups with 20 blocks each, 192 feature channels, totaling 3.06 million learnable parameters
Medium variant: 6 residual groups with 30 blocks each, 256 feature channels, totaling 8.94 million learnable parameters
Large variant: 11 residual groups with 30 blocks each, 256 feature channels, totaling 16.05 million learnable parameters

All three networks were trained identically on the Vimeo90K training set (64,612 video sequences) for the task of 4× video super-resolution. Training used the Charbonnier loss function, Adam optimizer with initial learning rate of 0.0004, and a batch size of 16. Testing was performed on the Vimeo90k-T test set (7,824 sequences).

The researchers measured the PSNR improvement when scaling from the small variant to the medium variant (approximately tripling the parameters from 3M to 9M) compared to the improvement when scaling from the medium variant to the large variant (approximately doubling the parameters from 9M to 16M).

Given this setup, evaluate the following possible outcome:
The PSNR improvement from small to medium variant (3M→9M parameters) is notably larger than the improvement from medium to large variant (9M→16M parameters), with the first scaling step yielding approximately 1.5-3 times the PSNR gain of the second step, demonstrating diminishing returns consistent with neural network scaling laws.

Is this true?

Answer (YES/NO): YES